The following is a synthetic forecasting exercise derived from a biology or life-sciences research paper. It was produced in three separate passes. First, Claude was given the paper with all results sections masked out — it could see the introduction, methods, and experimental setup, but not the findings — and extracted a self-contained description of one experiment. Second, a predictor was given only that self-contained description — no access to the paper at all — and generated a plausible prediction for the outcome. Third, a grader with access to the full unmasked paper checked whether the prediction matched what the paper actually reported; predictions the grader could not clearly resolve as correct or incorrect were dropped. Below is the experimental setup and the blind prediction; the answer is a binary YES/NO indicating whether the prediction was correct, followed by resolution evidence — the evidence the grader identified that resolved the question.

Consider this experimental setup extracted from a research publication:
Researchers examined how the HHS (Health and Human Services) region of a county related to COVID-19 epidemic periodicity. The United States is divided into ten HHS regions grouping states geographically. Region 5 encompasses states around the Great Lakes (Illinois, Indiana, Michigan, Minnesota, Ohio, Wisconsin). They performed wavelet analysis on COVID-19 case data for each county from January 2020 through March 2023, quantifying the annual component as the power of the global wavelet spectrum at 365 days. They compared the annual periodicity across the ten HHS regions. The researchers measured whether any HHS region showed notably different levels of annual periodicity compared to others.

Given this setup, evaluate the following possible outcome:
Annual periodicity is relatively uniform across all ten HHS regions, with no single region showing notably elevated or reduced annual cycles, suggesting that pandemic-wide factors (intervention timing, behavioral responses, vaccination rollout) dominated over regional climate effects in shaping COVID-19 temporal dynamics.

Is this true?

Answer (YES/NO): NO